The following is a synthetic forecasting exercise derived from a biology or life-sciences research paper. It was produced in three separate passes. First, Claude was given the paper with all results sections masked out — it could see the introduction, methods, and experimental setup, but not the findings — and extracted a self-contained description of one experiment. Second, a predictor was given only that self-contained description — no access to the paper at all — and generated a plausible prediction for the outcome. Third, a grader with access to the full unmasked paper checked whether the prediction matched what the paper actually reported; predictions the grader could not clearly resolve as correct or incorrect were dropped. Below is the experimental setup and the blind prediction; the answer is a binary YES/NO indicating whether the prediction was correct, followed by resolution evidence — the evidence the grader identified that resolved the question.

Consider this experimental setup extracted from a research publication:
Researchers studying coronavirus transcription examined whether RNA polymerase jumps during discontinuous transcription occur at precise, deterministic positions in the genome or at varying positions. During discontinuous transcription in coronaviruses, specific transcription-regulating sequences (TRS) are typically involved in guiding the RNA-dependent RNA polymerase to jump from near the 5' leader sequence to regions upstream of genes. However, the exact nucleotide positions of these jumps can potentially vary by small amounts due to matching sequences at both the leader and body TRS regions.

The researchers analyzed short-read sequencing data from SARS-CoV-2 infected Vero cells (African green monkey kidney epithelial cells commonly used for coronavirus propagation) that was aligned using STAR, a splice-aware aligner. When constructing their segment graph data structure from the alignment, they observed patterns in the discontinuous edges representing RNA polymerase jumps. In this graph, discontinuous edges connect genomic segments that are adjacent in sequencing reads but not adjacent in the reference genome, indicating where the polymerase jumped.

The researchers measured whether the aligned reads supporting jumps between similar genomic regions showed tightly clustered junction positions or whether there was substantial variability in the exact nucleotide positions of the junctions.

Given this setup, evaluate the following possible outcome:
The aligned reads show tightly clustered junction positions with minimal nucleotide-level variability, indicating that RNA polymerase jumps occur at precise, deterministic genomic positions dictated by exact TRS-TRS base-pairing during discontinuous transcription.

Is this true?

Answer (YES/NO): NO